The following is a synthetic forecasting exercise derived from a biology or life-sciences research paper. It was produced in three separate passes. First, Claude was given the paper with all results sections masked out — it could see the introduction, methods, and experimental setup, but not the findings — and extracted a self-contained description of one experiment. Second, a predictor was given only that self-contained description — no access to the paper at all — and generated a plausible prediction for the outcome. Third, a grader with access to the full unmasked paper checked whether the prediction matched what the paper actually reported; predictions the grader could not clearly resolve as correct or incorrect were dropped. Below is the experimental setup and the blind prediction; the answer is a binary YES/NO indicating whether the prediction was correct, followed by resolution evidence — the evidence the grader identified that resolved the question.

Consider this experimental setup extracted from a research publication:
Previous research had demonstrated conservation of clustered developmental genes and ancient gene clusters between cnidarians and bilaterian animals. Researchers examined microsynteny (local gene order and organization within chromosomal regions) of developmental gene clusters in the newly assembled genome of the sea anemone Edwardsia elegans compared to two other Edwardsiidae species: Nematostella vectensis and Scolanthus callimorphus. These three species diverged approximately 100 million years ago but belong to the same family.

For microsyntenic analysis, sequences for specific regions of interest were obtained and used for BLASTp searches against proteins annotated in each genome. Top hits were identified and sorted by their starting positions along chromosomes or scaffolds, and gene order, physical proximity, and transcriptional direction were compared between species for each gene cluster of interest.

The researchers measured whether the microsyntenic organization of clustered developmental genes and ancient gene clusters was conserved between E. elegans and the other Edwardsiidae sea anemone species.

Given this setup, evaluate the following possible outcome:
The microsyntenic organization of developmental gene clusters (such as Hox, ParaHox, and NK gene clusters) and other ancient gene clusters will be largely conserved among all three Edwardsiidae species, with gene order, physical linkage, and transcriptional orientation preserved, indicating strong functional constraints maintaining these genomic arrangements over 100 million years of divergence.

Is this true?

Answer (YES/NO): NO